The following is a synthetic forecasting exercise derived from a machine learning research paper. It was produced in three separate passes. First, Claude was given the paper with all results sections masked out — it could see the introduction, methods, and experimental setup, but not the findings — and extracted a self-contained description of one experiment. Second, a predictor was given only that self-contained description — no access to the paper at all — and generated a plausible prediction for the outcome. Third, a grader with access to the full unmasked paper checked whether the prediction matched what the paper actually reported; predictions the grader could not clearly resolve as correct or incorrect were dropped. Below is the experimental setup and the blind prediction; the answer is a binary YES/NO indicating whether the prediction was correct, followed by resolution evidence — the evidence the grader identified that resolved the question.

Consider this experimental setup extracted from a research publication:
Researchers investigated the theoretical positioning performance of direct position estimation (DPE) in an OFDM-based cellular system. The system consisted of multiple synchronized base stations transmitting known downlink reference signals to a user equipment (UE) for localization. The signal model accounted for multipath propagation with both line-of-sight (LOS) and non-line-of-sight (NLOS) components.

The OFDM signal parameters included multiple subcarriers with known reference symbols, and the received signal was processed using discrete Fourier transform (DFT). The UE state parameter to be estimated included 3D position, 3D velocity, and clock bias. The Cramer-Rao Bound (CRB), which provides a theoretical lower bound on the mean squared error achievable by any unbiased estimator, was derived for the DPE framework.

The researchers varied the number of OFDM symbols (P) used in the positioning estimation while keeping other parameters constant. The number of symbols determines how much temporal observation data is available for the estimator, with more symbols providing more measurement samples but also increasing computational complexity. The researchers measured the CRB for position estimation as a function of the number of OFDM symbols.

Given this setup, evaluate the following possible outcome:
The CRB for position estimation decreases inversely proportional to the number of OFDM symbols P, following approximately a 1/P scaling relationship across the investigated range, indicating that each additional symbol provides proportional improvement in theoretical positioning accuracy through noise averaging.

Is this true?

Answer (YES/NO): NO